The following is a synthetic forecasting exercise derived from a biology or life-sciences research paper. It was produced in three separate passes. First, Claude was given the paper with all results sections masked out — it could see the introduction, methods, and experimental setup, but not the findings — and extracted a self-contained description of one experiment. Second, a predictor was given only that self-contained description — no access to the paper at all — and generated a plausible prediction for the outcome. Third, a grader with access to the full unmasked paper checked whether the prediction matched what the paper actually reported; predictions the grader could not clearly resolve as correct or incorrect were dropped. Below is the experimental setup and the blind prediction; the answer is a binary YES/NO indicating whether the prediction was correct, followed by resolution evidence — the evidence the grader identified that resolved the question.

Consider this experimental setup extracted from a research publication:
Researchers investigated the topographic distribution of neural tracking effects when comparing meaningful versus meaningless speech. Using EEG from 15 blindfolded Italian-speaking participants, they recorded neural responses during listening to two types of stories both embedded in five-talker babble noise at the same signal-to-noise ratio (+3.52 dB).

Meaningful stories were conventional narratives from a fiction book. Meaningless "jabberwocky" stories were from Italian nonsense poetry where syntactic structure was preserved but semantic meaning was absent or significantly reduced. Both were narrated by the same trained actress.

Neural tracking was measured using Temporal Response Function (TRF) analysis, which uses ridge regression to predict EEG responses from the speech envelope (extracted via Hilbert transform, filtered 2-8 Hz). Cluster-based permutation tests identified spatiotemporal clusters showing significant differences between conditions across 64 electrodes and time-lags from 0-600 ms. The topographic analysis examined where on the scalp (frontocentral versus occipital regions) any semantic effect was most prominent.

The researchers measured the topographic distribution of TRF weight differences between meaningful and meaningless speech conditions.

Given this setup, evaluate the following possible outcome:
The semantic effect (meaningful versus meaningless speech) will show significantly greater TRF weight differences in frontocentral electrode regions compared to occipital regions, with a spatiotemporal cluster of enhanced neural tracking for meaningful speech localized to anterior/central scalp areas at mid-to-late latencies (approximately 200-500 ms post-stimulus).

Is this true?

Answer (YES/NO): NO